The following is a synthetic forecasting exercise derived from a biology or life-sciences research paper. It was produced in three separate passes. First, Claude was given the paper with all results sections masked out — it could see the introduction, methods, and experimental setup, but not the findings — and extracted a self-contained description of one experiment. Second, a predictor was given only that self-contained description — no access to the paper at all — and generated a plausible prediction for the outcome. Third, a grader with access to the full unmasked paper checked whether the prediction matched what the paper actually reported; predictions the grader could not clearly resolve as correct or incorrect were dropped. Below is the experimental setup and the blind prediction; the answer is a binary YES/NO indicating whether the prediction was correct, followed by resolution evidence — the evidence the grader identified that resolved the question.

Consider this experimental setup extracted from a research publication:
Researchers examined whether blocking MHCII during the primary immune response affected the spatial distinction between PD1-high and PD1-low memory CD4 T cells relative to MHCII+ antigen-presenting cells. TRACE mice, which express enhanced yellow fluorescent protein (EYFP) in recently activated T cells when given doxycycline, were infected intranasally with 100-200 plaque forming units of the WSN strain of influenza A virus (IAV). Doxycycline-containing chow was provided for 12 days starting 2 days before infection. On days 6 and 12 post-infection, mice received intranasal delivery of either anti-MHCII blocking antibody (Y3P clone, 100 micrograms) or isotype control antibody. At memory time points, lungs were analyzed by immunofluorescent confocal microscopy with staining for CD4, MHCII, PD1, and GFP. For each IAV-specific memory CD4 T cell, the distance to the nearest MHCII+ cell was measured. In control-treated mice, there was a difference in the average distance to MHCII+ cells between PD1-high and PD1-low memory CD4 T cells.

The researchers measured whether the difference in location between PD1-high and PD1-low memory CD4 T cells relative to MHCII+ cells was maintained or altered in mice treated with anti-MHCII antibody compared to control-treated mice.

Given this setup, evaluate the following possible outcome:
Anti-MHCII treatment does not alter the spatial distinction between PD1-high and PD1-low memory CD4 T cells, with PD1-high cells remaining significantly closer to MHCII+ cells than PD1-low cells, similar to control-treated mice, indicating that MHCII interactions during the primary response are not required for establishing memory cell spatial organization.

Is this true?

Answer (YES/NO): NO